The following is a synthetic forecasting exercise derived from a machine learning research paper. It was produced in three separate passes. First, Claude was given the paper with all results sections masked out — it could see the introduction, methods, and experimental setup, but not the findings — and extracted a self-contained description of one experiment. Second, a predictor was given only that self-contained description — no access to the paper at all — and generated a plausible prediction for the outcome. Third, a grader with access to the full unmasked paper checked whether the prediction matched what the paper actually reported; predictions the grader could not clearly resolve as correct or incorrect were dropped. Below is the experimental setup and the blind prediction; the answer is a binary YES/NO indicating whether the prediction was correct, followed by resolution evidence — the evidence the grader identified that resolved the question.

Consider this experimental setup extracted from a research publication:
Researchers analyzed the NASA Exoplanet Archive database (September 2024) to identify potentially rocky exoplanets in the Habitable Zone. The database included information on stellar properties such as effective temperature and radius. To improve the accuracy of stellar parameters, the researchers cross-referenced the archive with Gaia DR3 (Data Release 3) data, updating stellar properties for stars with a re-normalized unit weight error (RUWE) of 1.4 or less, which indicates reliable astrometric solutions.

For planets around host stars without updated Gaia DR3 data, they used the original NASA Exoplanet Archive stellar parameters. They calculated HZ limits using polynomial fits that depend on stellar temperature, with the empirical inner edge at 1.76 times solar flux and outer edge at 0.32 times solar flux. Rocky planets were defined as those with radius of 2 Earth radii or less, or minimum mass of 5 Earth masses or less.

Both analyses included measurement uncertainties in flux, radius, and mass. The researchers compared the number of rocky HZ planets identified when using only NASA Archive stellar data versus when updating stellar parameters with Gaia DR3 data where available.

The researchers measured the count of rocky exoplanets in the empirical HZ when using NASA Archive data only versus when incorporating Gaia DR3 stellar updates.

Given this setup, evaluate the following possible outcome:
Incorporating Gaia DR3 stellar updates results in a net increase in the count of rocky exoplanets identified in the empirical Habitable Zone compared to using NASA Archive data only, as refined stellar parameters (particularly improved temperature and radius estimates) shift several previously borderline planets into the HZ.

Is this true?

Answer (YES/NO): NO